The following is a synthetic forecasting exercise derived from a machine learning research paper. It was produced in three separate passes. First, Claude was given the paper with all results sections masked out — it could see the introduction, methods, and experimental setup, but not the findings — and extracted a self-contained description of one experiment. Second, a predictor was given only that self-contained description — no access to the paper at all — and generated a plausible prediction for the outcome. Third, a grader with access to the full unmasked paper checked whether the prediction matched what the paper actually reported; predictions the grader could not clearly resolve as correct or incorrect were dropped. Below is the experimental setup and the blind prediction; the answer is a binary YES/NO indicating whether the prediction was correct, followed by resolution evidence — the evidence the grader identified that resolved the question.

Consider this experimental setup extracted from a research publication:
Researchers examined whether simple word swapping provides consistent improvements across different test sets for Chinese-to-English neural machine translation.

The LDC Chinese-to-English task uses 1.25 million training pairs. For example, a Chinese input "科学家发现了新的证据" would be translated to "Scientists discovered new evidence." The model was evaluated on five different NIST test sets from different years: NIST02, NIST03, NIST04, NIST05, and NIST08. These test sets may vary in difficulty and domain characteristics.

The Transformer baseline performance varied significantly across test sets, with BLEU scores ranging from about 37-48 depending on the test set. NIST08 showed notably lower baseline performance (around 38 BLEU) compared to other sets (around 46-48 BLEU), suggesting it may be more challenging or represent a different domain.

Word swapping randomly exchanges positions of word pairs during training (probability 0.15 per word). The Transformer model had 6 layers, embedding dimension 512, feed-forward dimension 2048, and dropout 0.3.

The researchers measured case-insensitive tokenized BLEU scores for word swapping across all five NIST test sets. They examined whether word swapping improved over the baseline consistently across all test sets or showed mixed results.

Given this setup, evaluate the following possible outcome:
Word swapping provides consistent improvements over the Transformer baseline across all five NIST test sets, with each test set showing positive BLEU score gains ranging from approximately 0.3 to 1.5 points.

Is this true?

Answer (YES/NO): NO